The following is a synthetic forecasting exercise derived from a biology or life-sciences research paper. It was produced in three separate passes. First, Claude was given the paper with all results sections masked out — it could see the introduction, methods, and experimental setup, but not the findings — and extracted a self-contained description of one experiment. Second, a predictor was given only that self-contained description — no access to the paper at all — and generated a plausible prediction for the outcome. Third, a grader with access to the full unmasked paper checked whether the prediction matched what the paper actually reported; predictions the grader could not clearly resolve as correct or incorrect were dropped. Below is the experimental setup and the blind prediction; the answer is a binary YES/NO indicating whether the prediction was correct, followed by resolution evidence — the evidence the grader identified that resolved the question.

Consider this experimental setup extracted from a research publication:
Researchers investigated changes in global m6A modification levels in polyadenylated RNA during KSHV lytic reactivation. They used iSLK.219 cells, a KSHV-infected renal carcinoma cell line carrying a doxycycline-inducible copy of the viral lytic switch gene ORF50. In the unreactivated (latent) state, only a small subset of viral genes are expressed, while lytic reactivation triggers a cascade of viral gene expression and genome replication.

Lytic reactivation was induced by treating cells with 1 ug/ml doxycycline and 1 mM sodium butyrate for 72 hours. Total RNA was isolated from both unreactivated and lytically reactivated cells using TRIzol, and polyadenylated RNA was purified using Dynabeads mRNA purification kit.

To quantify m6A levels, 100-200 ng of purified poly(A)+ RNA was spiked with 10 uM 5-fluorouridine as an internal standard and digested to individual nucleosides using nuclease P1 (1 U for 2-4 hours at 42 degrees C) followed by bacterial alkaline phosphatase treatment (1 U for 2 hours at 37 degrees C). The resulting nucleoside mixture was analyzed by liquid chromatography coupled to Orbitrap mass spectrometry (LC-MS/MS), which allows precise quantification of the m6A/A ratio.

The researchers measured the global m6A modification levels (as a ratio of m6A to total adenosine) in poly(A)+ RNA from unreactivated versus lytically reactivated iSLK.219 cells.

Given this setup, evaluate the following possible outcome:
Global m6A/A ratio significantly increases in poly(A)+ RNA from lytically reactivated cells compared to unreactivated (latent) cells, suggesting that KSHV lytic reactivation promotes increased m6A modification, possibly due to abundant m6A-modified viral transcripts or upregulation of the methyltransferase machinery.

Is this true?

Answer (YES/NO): YES